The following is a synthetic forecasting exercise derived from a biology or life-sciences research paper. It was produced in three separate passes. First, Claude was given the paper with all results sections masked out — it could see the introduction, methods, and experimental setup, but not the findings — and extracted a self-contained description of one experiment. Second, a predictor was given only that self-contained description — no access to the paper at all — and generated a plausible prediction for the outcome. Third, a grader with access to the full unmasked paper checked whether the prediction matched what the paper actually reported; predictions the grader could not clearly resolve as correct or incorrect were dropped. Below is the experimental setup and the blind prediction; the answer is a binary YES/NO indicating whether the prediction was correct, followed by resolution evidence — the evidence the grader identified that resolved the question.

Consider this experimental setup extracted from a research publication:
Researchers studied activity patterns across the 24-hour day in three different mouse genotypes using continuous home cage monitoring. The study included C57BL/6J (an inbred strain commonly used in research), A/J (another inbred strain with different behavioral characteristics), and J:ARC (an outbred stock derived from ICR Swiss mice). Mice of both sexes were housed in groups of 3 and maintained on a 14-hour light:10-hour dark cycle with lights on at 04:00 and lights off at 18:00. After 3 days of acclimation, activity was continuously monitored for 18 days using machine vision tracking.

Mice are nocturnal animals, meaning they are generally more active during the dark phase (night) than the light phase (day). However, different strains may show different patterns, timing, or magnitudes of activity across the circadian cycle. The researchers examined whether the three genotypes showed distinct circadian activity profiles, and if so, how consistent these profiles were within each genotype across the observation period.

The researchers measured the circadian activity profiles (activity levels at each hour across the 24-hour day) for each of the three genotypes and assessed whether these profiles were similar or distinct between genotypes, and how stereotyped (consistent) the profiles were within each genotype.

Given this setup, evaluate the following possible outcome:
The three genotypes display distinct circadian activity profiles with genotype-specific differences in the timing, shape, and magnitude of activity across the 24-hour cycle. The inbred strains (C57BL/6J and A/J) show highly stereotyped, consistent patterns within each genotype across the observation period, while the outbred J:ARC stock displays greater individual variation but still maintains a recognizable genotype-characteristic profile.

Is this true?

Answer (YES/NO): NO